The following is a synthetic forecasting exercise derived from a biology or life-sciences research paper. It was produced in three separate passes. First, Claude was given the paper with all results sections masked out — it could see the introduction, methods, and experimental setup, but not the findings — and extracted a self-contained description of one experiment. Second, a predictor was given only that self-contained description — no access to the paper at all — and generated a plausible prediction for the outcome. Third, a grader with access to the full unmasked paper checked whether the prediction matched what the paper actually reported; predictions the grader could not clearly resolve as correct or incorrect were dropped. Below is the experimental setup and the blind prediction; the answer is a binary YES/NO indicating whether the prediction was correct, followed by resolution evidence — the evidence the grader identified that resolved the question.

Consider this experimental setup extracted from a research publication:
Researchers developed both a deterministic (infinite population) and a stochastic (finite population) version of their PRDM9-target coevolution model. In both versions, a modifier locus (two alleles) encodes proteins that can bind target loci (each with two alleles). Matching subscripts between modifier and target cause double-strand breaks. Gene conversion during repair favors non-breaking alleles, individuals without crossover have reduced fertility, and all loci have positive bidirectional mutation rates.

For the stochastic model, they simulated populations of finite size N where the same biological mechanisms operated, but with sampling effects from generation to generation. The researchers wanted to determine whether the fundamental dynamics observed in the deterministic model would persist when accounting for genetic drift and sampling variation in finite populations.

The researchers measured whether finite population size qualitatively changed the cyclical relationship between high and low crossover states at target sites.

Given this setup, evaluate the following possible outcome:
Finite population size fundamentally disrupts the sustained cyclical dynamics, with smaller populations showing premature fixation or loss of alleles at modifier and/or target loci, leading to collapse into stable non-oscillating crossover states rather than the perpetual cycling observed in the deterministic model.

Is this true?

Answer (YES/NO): NO